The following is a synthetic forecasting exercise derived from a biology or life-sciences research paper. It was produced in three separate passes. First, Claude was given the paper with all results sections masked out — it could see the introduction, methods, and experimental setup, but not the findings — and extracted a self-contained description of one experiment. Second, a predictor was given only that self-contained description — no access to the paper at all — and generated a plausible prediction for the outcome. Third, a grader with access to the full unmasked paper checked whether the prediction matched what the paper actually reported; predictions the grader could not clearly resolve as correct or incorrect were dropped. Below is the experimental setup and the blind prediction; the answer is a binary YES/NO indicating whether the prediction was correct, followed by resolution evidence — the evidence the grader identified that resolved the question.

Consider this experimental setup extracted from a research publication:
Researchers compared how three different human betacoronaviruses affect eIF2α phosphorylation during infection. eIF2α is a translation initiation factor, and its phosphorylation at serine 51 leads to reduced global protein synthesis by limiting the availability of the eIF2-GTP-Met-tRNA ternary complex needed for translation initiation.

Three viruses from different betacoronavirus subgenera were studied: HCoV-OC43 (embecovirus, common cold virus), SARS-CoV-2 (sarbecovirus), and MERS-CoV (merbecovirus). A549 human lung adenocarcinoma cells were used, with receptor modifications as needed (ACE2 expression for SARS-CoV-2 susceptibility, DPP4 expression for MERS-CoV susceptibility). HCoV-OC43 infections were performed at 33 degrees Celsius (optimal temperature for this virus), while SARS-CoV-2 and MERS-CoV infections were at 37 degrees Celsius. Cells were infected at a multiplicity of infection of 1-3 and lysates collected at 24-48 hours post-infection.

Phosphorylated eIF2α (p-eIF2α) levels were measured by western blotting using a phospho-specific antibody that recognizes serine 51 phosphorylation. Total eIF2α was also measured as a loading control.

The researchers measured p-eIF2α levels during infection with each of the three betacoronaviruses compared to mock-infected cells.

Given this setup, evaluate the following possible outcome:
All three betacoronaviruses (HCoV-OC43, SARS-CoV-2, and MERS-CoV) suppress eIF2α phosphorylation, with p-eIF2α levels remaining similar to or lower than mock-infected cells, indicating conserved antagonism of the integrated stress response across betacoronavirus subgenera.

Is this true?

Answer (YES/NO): NO